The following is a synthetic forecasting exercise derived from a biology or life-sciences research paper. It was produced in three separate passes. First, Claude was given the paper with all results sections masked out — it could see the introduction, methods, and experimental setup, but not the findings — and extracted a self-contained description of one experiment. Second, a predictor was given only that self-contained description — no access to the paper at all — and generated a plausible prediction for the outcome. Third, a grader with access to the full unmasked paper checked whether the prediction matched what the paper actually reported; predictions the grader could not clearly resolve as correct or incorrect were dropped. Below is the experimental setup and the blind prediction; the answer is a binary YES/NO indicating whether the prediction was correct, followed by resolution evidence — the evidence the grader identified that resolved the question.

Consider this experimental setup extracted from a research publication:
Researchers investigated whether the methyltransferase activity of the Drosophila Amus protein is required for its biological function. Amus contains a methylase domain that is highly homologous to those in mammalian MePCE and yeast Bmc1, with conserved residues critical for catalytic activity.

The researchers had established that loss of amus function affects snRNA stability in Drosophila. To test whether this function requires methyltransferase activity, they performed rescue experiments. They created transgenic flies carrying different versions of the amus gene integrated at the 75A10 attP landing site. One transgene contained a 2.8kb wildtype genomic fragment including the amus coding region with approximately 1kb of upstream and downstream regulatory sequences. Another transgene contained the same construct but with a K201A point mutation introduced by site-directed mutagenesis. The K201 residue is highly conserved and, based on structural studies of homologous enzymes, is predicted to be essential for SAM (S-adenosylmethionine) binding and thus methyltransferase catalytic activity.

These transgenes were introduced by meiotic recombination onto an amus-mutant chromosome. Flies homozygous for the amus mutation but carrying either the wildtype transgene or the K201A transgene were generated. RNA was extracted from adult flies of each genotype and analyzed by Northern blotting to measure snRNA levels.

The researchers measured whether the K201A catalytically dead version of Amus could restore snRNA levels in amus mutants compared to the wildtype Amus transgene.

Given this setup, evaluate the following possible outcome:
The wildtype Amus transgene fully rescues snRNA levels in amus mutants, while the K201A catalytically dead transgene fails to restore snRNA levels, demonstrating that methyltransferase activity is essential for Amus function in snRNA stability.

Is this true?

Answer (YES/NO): YES